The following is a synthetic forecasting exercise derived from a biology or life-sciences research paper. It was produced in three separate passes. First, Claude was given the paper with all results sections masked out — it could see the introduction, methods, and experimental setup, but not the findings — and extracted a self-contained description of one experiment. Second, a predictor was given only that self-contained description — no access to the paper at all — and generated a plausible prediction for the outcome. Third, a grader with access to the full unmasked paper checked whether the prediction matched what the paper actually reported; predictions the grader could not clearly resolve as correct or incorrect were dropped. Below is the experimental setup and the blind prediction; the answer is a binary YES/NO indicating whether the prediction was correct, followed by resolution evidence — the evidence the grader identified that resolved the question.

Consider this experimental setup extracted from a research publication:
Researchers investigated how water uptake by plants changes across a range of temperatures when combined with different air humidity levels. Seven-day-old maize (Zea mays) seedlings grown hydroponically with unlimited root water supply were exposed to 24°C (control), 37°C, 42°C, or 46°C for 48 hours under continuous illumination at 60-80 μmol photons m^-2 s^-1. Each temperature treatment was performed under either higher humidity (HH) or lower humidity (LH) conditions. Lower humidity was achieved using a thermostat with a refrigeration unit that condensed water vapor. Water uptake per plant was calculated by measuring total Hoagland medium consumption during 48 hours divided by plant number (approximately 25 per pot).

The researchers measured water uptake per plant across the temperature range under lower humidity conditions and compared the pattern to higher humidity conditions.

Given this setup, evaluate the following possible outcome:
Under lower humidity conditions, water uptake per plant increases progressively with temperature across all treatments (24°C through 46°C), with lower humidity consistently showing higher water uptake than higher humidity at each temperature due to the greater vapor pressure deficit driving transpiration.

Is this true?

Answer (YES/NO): NO